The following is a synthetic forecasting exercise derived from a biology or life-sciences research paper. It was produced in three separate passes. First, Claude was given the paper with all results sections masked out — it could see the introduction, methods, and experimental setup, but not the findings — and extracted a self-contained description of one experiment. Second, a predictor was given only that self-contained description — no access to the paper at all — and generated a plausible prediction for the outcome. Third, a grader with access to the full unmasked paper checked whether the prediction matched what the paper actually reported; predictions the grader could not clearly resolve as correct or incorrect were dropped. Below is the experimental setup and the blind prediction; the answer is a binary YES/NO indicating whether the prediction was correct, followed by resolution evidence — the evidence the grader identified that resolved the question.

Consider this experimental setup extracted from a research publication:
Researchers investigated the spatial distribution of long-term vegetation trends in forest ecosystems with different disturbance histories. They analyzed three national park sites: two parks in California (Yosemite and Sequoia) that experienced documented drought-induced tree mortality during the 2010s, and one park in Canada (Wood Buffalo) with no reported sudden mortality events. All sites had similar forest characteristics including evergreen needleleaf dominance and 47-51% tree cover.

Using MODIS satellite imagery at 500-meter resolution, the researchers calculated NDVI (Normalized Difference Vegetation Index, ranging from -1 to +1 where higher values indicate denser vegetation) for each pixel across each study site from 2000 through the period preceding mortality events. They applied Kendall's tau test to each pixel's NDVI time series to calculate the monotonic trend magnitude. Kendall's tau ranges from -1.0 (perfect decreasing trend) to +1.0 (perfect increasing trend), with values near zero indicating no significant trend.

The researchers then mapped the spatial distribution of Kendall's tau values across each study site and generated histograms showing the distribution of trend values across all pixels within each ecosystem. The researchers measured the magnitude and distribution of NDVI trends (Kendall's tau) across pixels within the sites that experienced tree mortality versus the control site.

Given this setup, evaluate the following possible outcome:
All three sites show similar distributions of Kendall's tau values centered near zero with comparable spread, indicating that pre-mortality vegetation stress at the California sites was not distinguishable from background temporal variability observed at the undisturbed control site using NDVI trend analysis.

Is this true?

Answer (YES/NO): NO